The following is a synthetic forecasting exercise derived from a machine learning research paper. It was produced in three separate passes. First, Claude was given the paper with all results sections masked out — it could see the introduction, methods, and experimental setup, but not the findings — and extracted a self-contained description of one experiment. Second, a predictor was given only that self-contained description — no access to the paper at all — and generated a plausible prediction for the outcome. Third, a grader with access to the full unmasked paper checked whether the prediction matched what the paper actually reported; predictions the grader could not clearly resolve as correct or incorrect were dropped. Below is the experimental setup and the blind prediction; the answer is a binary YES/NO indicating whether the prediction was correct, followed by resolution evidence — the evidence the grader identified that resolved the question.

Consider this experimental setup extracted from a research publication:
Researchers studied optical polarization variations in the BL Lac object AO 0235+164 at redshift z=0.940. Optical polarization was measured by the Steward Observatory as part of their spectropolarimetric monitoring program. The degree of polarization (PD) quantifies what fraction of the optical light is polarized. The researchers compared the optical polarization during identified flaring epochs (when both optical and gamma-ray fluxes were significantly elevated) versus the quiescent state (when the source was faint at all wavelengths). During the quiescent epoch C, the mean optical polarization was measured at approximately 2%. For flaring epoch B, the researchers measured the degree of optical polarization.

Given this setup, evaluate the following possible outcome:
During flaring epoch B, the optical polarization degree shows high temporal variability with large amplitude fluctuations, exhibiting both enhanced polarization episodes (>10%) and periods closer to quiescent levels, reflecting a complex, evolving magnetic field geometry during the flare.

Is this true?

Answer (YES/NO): NO